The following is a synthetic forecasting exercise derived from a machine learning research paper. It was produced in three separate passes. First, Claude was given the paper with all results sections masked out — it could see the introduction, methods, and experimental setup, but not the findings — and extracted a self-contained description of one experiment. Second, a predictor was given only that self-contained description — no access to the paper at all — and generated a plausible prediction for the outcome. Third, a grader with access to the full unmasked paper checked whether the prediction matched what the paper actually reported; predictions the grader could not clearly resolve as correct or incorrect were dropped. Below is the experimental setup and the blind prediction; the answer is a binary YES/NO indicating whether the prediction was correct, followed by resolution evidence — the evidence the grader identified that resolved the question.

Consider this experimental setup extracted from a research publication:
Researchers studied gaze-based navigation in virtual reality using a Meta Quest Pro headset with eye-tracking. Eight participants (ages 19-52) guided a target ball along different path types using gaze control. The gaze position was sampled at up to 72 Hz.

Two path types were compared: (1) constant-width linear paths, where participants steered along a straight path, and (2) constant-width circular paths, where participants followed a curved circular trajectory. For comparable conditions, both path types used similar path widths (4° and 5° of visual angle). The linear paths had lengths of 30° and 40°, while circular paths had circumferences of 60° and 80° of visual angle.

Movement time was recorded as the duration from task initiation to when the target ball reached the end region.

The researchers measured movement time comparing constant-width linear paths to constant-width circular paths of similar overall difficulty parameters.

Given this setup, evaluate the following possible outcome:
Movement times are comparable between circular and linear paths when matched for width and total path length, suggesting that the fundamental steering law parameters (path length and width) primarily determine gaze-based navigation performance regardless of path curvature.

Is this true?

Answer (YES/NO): NO